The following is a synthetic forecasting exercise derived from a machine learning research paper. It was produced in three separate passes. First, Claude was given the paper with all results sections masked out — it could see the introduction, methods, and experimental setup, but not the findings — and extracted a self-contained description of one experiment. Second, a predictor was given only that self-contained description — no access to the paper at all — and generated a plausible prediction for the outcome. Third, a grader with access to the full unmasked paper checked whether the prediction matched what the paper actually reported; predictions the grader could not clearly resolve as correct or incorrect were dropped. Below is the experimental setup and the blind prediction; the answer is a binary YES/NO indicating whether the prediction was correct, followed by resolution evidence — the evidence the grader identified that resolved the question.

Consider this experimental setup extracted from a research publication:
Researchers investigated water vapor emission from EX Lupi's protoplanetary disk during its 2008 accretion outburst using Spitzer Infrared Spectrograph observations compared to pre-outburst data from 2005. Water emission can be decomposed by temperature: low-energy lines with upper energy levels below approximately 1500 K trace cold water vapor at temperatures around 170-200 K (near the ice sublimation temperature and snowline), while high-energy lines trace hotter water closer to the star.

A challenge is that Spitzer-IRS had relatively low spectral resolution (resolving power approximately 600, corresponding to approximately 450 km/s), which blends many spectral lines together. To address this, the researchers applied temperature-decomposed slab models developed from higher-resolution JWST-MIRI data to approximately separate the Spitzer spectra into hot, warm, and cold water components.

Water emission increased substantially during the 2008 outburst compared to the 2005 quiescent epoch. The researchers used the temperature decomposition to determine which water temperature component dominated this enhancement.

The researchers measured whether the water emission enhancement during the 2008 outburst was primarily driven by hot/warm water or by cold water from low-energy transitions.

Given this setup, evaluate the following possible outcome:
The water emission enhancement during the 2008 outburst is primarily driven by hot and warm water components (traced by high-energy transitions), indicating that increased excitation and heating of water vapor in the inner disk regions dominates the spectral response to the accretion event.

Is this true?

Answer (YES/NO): NO